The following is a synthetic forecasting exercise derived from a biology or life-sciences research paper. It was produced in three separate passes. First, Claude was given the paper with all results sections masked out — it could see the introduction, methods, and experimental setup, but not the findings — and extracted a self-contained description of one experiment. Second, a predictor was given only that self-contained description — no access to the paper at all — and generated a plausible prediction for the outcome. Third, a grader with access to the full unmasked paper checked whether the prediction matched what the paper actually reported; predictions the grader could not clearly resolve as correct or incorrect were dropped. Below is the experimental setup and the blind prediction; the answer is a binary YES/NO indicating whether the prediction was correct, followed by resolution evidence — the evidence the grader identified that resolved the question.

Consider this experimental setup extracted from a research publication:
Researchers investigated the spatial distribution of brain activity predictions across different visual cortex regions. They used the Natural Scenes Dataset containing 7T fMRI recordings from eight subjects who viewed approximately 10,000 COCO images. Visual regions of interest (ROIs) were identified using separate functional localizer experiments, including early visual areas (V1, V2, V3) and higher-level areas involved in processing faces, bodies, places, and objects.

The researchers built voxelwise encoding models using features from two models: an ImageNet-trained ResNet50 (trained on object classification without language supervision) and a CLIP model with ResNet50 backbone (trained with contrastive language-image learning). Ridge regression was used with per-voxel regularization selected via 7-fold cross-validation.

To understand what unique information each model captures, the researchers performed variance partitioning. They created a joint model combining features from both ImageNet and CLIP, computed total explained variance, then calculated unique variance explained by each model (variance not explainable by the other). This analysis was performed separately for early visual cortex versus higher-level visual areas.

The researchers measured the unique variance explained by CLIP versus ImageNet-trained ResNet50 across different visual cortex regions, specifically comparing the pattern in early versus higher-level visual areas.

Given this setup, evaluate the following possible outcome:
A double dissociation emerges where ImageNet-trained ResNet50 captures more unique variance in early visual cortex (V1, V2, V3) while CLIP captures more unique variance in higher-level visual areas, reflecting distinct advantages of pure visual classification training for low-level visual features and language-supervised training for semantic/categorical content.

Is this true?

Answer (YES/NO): YES